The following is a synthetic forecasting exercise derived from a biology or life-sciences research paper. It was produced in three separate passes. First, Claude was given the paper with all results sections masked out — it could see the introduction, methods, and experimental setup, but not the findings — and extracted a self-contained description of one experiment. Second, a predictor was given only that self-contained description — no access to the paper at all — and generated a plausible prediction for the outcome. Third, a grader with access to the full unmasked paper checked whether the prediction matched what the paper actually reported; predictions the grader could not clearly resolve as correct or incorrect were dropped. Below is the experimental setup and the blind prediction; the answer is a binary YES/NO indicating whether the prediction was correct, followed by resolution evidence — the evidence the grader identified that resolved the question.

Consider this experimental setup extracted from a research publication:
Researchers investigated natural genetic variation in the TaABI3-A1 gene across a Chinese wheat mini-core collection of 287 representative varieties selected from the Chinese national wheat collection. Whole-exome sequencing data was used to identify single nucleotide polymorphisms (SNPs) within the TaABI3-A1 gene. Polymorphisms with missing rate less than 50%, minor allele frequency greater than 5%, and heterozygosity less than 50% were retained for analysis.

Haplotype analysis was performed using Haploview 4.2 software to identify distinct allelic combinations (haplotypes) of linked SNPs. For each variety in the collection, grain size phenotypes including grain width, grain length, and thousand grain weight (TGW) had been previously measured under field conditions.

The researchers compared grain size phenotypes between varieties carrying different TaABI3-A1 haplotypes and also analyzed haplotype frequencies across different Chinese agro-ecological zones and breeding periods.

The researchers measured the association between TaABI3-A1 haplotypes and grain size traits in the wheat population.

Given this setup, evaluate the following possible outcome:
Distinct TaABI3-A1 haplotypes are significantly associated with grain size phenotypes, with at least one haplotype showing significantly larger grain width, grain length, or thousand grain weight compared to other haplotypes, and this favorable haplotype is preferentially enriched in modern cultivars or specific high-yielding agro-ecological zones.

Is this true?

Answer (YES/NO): YES